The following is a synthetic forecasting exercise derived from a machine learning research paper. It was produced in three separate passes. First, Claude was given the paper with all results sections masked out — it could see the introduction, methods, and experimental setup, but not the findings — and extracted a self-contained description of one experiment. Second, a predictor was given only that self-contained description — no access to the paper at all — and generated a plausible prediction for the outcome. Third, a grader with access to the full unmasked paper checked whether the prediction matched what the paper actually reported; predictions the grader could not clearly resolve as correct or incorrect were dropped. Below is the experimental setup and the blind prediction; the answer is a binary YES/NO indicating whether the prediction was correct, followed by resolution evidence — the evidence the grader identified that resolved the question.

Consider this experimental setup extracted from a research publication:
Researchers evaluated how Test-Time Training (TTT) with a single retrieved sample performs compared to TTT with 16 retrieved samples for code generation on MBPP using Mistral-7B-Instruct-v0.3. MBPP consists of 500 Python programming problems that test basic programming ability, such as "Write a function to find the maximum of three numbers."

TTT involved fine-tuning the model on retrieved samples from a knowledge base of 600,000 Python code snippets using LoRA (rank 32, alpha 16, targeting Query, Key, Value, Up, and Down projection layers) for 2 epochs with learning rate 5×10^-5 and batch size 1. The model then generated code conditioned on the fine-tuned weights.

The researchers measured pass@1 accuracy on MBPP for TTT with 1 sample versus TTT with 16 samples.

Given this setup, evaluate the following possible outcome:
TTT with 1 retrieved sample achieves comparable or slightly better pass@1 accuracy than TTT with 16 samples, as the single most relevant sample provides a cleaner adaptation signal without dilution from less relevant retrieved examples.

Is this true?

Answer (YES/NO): YES